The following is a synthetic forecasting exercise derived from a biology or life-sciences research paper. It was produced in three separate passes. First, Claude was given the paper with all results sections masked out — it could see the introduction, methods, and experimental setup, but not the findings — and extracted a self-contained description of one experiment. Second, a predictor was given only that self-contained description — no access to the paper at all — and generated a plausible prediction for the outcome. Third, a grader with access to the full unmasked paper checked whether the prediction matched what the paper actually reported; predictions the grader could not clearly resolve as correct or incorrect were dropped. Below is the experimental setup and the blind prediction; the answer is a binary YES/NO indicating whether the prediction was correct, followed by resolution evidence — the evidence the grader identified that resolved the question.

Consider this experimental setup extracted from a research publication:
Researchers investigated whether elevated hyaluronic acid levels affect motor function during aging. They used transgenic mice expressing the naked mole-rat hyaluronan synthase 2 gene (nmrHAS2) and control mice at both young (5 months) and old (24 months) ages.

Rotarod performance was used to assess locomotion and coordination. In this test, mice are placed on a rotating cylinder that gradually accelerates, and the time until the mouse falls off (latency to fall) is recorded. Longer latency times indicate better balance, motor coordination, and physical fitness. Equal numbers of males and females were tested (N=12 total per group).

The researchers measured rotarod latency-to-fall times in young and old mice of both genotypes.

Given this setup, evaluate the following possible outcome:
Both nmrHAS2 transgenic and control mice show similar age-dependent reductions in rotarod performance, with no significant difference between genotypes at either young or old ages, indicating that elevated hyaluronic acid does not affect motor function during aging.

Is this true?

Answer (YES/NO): NO